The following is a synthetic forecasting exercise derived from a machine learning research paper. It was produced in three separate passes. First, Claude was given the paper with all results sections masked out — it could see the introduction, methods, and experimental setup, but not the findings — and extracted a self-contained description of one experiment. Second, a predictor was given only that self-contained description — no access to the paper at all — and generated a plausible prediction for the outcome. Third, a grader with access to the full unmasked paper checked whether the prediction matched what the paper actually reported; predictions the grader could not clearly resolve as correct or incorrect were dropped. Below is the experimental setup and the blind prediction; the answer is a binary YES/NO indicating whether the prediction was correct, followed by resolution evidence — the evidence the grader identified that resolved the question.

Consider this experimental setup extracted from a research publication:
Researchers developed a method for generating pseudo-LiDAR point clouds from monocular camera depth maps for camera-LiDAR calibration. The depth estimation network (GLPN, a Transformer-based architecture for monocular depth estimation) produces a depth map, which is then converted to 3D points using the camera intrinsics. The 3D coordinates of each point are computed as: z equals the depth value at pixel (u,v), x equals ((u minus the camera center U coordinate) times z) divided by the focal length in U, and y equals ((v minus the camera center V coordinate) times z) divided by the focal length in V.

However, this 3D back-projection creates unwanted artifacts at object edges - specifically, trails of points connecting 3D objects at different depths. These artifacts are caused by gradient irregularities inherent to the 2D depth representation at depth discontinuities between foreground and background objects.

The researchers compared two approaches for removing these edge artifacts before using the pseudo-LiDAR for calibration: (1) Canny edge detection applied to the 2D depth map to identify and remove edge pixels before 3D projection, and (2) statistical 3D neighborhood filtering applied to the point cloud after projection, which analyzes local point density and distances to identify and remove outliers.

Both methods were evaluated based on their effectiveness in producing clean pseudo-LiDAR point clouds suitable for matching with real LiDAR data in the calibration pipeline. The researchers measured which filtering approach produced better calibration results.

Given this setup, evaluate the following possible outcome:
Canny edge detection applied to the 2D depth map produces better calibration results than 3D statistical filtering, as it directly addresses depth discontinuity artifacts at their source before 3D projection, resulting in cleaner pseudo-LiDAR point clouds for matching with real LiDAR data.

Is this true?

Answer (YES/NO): YES